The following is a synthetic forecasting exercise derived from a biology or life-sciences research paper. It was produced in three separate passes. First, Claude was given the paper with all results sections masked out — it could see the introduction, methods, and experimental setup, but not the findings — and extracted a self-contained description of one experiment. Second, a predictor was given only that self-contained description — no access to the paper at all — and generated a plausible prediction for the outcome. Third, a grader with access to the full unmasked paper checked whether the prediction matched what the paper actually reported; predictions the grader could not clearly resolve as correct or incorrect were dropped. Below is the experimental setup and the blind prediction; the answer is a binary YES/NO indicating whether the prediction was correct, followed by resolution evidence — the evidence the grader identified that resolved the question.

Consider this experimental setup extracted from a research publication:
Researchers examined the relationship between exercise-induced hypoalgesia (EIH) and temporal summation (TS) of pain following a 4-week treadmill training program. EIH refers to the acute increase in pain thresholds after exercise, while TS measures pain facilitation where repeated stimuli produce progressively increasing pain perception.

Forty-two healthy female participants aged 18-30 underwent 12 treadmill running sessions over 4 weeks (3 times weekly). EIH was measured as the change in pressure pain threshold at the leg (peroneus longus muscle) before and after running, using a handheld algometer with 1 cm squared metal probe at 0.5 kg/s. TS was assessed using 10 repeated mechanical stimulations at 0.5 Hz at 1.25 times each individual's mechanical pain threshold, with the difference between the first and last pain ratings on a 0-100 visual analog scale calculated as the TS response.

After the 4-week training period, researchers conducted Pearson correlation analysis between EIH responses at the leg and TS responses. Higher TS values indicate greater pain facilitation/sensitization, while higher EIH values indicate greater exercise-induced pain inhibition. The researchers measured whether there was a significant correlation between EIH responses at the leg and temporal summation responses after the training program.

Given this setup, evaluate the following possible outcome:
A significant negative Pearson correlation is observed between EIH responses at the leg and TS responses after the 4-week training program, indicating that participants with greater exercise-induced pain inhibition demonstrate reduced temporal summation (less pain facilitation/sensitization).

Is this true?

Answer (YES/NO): YES